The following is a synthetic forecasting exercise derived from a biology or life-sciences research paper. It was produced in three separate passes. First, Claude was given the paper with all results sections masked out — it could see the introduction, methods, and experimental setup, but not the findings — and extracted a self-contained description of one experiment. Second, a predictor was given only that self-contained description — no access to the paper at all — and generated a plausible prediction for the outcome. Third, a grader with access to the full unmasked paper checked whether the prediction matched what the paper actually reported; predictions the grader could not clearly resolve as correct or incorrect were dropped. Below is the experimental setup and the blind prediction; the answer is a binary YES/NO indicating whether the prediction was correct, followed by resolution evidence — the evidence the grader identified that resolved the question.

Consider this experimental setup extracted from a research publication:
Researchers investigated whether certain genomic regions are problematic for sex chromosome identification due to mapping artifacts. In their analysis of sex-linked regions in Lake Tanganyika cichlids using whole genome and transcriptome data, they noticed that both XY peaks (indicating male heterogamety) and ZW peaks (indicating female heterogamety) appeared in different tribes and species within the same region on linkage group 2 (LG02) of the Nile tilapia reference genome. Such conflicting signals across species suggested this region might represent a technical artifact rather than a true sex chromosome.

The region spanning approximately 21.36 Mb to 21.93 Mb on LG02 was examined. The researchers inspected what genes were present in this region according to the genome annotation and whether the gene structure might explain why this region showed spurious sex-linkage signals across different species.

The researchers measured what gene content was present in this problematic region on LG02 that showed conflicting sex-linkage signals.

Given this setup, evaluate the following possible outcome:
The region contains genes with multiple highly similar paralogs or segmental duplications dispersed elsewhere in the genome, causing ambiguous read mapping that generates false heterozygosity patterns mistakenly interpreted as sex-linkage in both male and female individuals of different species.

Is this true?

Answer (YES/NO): NO